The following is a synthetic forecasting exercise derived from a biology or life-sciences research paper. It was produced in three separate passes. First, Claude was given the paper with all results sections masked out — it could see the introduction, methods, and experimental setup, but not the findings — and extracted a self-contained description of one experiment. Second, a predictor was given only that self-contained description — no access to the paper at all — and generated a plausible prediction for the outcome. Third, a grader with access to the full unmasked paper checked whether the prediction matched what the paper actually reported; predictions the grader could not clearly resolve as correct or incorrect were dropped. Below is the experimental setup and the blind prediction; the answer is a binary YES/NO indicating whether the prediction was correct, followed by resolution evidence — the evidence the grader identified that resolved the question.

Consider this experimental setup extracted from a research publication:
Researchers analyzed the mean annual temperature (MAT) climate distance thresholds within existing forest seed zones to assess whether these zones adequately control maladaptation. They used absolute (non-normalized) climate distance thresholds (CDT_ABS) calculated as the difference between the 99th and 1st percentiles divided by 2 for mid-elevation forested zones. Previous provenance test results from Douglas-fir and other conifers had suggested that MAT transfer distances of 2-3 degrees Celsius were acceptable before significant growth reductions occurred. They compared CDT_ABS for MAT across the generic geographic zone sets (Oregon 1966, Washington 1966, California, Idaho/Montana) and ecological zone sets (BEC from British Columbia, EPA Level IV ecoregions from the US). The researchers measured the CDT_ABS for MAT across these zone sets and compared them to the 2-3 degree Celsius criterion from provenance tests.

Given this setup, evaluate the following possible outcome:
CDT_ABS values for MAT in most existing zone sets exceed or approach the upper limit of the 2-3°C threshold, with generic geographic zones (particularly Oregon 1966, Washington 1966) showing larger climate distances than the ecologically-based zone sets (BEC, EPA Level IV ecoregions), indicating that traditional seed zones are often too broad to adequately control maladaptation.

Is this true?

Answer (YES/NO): NO